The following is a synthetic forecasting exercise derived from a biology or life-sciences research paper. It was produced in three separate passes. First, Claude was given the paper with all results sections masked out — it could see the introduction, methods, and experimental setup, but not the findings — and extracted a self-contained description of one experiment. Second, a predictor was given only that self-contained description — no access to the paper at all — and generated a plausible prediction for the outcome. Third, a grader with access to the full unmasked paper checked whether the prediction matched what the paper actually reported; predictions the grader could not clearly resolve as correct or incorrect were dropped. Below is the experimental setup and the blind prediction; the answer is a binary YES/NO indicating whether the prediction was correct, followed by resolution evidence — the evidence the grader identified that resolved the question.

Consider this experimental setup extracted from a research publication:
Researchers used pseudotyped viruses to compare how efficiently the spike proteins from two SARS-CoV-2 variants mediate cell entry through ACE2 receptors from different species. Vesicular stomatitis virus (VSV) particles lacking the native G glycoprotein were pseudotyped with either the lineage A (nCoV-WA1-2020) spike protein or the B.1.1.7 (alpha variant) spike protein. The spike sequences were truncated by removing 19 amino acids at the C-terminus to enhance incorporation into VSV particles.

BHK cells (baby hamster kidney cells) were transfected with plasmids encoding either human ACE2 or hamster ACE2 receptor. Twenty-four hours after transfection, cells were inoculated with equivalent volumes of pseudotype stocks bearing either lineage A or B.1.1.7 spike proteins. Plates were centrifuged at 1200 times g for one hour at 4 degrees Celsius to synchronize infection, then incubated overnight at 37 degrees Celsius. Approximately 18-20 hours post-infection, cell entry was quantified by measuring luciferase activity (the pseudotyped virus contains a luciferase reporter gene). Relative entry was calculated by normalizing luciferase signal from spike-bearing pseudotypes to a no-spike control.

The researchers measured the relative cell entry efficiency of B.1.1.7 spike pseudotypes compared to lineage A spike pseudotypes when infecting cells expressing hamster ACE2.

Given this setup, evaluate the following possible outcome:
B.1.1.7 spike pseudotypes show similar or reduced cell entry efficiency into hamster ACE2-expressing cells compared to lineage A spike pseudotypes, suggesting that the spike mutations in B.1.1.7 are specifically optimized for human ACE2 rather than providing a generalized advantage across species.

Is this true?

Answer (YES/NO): NO